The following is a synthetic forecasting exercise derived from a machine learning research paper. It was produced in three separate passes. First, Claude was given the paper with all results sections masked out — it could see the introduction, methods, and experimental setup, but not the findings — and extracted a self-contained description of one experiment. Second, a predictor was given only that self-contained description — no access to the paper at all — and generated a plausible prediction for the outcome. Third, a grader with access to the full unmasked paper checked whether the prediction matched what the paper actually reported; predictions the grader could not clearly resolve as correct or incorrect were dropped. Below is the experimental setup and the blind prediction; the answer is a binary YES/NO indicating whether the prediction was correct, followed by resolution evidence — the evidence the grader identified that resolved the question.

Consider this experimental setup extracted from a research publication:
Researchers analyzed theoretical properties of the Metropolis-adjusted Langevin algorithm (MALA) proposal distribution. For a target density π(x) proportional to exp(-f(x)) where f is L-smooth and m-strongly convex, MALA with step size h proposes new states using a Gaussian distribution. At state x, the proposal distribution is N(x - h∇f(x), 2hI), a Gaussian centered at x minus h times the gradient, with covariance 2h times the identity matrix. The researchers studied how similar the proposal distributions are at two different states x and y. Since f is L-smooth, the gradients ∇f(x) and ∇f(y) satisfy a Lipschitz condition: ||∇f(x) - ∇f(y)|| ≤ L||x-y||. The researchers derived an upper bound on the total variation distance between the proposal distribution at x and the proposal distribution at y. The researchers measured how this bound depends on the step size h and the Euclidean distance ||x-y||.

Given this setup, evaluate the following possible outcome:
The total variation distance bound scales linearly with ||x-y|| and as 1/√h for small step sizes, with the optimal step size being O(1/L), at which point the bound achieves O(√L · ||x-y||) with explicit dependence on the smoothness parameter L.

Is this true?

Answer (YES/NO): NO